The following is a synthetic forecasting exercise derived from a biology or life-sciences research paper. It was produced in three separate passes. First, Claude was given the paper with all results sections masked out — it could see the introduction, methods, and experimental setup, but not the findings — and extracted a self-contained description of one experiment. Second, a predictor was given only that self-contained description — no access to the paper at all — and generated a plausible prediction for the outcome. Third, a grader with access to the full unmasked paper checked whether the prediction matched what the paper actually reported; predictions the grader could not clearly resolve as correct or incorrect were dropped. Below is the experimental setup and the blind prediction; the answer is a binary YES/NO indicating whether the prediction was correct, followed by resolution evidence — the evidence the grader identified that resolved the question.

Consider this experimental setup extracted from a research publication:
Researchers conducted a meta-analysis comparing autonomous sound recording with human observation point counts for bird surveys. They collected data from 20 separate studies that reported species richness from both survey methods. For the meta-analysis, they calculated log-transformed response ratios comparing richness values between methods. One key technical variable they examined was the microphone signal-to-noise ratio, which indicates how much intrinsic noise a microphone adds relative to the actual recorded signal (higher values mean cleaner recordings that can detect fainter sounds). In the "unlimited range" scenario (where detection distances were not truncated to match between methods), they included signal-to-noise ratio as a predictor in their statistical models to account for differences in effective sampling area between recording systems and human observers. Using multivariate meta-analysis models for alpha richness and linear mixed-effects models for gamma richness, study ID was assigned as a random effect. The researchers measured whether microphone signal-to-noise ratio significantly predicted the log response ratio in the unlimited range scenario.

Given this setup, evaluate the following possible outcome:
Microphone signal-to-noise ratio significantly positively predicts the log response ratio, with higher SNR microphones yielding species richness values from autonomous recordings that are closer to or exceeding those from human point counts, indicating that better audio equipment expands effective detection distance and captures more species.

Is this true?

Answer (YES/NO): YES